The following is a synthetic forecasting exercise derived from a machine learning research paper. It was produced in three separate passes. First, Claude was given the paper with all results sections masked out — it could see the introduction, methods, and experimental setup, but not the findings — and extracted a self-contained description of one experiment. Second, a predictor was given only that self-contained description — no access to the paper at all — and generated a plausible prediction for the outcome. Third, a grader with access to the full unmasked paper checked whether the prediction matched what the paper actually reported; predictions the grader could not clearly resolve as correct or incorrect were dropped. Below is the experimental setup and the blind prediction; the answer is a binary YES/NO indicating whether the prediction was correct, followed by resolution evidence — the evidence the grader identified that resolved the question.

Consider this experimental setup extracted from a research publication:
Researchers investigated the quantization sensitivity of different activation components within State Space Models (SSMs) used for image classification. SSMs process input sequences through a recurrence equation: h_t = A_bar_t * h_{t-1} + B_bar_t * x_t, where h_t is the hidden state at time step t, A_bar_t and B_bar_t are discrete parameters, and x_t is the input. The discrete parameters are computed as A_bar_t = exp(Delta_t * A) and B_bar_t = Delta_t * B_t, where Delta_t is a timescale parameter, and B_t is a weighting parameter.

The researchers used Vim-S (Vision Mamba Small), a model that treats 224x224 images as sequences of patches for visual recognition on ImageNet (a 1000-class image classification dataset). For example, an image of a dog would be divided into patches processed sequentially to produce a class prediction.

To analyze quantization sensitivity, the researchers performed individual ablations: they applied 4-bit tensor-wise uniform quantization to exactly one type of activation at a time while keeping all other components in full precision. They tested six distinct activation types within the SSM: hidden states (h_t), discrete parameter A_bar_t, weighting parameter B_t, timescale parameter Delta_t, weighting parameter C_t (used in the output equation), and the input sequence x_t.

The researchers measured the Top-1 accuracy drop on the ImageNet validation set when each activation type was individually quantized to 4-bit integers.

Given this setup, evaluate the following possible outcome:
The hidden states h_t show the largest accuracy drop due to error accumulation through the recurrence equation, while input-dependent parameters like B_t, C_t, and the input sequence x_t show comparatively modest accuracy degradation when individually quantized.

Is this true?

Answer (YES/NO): NO